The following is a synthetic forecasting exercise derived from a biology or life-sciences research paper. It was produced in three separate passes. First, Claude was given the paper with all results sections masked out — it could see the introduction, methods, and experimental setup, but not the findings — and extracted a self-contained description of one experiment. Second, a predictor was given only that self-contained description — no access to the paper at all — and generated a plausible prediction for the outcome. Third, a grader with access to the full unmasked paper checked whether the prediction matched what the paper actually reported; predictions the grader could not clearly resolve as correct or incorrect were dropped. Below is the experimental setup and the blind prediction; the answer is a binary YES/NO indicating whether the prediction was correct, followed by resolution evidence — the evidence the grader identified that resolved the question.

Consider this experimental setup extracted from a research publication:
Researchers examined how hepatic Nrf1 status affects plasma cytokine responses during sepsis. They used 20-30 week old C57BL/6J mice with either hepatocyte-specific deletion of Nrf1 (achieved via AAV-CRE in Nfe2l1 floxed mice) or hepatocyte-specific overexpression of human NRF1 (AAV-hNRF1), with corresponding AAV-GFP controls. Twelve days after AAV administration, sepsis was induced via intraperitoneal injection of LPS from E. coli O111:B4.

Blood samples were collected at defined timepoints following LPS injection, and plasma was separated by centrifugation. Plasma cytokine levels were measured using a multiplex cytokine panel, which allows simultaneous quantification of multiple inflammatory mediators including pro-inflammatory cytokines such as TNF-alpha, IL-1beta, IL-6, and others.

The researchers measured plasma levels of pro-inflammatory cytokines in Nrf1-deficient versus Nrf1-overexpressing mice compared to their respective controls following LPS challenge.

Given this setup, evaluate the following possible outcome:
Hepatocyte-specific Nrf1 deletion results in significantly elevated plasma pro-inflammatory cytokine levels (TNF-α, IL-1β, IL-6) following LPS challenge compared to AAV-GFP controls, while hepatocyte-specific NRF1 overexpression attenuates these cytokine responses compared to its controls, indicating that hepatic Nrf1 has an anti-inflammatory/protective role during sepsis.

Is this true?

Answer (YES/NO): NO